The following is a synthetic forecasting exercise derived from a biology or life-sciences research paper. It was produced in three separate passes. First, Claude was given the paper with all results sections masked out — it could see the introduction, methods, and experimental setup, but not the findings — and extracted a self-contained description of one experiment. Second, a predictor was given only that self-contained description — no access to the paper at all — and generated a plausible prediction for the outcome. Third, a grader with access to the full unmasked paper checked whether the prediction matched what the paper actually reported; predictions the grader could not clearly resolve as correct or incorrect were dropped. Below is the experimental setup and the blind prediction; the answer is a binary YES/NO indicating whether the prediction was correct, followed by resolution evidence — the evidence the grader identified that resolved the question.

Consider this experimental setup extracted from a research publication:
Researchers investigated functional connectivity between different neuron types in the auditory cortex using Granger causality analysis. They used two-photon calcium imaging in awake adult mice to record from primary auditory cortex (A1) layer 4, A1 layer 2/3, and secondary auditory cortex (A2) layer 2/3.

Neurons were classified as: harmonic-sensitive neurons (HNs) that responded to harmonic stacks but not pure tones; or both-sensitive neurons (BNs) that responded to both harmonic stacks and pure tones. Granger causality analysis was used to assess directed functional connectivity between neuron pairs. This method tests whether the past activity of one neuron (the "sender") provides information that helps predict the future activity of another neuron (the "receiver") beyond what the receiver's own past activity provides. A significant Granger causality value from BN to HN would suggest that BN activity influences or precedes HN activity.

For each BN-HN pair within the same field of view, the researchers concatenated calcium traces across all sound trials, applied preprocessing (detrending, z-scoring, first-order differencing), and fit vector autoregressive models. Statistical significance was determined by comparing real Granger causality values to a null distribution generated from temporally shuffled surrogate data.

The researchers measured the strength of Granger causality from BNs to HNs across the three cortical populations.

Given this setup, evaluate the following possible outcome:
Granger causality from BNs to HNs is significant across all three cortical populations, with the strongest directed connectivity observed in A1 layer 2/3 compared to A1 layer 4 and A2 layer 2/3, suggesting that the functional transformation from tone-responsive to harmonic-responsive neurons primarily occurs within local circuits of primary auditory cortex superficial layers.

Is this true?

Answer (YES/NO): NO